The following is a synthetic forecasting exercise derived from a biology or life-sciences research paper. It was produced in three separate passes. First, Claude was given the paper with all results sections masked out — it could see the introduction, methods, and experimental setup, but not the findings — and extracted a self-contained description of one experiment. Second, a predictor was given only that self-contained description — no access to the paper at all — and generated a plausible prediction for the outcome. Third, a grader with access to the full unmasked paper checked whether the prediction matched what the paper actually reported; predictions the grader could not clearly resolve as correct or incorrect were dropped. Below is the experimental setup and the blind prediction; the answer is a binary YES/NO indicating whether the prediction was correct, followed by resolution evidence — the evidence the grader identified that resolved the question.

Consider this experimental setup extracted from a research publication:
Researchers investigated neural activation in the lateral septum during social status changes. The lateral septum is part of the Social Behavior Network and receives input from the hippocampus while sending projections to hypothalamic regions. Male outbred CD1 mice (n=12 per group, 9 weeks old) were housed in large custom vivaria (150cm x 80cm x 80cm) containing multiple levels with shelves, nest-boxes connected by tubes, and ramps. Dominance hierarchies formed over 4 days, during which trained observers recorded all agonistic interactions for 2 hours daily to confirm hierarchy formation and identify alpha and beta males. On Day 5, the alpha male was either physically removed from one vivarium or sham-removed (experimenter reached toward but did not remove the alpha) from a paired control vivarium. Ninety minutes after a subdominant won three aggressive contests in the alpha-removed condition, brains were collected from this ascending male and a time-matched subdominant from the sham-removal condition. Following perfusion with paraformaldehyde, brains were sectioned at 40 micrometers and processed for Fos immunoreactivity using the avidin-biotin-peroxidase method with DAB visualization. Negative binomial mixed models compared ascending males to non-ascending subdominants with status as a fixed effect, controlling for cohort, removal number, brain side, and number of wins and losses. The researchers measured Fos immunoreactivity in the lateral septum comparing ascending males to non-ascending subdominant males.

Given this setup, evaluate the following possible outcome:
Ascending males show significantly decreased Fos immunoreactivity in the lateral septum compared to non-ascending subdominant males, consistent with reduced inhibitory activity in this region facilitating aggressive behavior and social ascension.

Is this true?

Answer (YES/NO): NO